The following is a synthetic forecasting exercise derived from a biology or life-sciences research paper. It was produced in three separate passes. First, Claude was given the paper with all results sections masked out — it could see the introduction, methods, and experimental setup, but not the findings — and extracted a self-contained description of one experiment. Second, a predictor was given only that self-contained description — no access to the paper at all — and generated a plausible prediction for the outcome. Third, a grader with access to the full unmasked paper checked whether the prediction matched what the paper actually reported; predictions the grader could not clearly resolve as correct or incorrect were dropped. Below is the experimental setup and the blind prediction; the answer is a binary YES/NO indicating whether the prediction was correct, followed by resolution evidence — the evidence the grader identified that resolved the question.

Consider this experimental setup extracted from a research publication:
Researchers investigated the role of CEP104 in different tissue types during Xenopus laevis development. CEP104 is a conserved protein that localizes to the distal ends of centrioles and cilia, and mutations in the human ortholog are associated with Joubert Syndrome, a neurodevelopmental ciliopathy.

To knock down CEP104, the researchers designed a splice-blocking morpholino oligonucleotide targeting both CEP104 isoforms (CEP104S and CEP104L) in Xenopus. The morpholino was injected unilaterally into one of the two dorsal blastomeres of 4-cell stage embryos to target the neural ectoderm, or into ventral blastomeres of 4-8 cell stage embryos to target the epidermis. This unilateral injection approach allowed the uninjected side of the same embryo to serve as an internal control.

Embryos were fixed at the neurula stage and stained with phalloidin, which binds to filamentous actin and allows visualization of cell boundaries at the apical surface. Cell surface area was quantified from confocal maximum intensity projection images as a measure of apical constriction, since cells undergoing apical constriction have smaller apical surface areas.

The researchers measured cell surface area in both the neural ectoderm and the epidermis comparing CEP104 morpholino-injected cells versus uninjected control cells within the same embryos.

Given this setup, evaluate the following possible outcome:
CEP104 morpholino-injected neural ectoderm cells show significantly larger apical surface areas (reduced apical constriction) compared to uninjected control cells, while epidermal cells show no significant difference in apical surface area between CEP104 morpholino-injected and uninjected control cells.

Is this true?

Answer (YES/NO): YES